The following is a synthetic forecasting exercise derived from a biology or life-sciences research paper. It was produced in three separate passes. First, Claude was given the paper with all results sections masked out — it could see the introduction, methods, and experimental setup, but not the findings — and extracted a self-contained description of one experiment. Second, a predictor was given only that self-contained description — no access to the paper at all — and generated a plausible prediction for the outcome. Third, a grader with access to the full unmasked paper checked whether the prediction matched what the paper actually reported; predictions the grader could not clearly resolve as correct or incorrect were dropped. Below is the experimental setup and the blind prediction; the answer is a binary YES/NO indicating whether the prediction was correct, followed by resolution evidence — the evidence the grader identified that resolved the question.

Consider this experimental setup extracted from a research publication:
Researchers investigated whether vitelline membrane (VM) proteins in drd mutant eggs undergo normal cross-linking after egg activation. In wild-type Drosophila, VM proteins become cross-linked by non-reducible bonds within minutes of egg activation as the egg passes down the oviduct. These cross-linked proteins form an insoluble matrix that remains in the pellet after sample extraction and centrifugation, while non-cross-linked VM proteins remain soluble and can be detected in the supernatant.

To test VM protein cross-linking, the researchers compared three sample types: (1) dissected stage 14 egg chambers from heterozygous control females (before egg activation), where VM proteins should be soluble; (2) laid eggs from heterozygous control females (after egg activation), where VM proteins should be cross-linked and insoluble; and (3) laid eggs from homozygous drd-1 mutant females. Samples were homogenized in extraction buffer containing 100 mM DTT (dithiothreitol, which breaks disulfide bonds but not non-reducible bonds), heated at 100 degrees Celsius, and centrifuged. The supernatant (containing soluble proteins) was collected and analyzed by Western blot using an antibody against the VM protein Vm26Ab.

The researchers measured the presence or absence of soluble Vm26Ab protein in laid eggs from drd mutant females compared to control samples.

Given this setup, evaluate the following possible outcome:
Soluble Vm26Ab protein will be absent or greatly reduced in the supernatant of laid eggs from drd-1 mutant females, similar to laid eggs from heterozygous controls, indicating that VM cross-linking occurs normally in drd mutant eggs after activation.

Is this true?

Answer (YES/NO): NO